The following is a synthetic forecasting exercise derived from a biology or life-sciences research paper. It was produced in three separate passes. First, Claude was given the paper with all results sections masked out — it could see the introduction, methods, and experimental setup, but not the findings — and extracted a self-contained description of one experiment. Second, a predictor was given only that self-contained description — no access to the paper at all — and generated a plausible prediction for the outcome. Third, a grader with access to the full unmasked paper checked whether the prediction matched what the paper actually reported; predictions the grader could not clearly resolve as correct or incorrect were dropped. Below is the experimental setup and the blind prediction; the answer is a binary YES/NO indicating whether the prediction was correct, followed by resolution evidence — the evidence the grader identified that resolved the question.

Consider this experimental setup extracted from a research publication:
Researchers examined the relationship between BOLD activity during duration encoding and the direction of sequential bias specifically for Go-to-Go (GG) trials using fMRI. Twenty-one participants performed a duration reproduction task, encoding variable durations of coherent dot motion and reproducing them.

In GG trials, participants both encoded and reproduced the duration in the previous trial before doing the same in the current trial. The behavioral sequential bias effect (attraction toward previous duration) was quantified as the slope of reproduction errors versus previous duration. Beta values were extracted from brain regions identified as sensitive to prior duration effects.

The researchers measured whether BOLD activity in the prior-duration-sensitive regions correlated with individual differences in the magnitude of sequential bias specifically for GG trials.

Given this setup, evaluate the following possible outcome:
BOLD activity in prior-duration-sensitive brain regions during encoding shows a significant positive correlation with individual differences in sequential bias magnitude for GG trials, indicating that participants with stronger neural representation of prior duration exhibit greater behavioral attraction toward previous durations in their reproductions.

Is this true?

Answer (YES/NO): NO